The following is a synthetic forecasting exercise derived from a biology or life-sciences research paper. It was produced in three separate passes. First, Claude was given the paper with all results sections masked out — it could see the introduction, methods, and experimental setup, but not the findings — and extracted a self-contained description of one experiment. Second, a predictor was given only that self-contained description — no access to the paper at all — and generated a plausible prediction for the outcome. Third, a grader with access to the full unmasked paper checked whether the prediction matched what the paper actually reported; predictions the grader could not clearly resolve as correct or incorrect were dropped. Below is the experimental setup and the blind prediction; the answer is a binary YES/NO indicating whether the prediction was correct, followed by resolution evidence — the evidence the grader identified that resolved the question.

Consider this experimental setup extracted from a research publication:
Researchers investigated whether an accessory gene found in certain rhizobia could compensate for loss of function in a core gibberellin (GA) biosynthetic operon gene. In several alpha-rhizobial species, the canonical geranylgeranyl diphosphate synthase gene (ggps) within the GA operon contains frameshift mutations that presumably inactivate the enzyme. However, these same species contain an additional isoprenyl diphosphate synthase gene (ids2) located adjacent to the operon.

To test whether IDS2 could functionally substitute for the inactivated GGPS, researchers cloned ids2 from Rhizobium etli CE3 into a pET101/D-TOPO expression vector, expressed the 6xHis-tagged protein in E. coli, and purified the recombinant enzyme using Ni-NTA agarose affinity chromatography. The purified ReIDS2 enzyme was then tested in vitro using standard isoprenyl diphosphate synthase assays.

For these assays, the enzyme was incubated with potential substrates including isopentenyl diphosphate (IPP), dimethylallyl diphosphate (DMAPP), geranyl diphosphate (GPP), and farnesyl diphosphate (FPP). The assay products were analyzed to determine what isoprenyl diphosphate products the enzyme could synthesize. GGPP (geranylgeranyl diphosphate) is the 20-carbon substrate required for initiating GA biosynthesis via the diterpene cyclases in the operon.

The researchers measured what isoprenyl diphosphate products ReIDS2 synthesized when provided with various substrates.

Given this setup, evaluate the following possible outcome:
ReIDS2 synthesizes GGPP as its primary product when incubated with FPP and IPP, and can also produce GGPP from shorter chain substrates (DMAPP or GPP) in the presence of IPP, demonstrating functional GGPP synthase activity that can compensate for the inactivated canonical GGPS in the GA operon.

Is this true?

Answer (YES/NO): NO